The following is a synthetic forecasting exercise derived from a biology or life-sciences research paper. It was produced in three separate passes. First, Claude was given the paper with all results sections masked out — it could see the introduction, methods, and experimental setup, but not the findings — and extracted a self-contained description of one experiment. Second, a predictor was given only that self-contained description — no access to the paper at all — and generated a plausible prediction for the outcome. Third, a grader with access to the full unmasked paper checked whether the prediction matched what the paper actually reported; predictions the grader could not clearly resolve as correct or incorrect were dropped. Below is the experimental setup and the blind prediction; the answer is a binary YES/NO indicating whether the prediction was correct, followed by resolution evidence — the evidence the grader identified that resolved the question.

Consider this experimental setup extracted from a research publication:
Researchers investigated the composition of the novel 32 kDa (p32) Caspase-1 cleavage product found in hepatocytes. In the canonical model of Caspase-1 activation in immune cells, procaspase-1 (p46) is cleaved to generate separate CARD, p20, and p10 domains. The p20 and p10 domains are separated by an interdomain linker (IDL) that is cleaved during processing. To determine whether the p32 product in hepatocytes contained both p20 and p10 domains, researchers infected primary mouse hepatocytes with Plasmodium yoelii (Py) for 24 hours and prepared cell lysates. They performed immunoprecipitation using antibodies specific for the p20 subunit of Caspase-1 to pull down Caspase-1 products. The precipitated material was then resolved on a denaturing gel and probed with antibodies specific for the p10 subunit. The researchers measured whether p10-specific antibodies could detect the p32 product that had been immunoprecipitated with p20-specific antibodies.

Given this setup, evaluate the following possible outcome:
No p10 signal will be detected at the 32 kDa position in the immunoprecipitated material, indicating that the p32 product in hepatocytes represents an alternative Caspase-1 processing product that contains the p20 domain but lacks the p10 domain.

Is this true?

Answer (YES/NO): NO